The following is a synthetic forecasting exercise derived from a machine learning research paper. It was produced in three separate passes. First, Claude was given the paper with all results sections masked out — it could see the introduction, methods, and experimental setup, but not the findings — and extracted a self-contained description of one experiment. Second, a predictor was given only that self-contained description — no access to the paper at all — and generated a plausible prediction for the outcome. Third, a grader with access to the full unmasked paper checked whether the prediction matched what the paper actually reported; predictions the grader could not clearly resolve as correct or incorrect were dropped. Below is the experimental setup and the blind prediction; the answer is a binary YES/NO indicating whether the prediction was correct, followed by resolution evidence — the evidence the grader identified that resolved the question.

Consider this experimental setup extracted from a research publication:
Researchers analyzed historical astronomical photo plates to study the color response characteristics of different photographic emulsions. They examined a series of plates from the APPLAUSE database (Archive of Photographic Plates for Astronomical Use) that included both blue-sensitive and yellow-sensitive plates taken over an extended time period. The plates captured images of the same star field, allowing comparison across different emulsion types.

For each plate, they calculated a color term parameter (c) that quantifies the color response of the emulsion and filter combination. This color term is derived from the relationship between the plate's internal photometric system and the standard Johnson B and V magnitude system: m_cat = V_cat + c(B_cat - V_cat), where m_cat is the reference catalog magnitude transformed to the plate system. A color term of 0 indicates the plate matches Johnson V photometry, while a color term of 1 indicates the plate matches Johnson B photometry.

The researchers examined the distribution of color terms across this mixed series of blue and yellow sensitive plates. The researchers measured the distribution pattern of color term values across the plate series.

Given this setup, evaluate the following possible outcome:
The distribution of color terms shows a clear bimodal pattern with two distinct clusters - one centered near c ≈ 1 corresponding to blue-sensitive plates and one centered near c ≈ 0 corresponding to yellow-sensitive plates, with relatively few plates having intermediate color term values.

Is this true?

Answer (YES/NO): NO